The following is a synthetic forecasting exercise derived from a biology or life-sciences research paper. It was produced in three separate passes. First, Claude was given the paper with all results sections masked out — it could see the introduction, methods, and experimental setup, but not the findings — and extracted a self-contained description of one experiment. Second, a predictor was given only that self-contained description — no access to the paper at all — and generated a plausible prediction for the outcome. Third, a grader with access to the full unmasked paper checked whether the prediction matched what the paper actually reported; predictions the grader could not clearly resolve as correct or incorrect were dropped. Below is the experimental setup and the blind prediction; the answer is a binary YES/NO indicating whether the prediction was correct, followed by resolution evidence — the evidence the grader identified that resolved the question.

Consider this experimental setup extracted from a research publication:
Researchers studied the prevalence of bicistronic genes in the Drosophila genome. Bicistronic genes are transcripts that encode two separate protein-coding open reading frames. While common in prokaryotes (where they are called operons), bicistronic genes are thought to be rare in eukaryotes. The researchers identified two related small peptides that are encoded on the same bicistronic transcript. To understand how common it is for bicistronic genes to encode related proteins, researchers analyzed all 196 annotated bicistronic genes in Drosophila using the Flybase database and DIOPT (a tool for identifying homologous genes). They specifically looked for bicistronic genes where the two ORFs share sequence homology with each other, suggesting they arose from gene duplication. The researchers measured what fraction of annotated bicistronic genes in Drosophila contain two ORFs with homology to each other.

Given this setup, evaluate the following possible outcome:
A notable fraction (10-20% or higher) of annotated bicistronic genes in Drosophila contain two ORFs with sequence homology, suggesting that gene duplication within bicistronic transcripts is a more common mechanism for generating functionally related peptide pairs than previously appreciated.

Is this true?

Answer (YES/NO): YES